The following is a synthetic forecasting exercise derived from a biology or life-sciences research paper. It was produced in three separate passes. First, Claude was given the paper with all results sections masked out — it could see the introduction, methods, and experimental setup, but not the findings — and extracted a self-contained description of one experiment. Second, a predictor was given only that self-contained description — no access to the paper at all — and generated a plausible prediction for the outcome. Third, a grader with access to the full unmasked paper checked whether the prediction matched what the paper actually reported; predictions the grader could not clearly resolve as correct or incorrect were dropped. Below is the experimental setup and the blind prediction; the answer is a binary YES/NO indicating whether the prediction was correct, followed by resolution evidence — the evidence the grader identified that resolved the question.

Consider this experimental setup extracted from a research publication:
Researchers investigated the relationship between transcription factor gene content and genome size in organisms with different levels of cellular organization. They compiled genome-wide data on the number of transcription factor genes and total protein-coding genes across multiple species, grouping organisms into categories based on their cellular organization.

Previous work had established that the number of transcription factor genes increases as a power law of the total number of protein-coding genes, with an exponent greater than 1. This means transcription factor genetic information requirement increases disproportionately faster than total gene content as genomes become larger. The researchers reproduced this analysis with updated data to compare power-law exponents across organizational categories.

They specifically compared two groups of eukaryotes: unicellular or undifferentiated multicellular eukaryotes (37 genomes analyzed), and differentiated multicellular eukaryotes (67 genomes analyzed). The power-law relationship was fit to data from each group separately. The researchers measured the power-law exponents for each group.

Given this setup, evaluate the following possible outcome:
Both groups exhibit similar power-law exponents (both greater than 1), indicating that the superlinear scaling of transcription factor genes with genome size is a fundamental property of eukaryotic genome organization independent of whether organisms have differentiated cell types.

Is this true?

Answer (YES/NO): NO